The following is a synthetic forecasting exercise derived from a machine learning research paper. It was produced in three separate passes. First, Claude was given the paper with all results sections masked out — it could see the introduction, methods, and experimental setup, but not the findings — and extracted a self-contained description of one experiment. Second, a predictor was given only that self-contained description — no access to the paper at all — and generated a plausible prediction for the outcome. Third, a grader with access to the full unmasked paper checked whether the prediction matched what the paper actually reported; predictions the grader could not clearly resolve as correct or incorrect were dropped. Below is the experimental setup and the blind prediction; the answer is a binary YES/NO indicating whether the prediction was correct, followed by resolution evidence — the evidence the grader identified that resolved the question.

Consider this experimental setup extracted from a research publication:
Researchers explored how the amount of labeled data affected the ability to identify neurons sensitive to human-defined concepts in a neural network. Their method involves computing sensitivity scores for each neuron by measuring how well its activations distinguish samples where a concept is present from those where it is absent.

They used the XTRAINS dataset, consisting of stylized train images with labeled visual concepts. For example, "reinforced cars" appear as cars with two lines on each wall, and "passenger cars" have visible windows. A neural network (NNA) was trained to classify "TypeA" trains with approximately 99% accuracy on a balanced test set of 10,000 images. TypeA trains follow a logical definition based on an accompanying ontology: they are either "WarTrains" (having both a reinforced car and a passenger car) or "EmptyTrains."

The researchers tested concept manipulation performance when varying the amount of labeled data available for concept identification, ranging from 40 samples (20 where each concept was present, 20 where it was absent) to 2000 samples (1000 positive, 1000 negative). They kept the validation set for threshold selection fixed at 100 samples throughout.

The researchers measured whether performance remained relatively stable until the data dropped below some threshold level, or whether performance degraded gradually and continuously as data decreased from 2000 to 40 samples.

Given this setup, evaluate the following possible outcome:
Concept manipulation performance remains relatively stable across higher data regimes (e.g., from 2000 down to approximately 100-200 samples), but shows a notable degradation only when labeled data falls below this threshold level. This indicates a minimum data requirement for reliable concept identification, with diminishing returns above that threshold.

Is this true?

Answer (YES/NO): NO